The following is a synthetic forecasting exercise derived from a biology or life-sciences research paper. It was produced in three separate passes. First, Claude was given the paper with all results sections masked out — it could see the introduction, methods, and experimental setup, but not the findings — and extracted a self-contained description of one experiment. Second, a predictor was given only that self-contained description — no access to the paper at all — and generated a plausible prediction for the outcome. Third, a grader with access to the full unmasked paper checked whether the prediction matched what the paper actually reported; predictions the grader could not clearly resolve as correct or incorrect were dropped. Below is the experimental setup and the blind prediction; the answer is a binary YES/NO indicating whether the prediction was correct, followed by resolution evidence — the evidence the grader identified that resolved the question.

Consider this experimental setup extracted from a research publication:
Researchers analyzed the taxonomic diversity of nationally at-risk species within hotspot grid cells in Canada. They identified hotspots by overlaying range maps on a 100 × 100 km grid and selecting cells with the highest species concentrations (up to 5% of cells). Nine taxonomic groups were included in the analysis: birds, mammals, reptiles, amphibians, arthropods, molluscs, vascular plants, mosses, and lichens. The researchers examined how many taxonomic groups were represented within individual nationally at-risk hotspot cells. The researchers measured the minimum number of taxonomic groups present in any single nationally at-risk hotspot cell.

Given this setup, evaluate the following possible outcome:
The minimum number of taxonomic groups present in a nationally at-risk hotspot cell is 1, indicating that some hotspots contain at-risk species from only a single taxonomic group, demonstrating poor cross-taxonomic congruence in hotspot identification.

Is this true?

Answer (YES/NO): NO